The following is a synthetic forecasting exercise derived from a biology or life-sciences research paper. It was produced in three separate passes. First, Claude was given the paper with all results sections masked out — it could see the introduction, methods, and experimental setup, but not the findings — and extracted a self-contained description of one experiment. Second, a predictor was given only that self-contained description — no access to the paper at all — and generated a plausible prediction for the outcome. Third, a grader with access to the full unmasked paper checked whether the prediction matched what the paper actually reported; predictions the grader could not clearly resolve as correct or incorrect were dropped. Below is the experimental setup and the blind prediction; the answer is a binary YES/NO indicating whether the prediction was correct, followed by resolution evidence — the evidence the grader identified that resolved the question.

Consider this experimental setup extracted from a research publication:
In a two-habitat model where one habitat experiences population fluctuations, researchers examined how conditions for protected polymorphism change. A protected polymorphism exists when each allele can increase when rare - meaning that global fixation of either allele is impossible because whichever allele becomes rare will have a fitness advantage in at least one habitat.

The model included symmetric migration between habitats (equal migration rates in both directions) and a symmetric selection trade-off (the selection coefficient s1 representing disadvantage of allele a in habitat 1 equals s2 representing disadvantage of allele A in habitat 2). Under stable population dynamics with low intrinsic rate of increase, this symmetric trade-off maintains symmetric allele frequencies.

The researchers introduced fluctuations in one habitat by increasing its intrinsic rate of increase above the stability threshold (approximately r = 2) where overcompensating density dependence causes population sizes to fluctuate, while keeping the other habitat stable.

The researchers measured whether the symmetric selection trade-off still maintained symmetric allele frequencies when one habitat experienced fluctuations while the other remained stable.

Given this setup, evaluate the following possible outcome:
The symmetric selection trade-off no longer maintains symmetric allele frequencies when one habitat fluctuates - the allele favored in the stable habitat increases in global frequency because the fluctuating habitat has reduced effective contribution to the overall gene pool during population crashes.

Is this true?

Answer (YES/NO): YES